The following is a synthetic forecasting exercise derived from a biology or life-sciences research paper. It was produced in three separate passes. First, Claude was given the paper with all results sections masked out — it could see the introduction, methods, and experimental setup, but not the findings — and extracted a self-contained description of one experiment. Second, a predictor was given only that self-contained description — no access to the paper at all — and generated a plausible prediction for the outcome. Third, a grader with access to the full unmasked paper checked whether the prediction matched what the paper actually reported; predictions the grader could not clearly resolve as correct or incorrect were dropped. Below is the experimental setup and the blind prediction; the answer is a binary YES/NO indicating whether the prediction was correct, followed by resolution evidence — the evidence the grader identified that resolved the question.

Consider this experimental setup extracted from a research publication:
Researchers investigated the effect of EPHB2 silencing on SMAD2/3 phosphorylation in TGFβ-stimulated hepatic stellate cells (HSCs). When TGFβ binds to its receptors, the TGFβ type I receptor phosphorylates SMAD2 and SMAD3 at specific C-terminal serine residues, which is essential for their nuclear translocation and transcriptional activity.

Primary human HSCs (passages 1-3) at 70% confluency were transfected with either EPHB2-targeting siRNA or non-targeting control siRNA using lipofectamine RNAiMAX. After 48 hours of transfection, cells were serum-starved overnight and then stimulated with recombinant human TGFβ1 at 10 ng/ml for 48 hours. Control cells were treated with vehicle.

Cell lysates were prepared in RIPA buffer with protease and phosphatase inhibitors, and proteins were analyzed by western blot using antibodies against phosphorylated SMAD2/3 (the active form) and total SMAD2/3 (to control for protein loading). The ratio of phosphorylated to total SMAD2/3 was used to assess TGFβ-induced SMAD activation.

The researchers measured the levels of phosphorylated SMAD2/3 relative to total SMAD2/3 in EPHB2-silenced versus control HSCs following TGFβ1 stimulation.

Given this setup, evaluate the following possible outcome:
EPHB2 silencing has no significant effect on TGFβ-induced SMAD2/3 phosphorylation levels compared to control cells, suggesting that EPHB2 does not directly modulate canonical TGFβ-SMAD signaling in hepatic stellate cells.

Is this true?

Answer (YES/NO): NO